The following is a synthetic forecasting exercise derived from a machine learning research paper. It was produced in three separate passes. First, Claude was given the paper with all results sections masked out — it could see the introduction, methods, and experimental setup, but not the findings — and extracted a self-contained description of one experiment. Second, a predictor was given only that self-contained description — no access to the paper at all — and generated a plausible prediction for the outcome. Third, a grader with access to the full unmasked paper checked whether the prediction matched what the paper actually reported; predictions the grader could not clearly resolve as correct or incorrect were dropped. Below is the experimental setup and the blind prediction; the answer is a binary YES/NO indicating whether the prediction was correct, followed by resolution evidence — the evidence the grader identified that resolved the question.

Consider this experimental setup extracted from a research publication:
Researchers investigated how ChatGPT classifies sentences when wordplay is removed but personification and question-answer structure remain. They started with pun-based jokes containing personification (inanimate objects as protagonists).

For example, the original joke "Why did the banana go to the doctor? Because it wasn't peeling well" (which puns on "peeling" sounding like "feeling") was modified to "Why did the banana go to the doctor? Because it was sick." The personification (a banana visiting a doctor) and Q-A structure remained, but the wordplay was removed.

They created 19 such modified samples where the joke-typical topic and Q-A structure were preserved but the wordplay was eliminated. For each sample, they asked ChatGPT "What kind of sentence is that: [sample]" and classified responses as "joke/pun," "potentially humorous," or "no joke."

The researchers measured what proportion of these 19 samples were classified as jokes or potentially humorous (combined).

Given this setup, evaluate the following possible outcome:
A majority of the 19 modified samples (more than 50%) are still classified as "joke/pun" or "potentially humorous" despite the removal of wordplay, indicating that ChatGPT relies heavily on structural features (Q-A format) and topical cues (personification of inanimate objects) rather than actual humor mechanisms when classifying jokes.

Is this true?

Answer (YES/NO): NO